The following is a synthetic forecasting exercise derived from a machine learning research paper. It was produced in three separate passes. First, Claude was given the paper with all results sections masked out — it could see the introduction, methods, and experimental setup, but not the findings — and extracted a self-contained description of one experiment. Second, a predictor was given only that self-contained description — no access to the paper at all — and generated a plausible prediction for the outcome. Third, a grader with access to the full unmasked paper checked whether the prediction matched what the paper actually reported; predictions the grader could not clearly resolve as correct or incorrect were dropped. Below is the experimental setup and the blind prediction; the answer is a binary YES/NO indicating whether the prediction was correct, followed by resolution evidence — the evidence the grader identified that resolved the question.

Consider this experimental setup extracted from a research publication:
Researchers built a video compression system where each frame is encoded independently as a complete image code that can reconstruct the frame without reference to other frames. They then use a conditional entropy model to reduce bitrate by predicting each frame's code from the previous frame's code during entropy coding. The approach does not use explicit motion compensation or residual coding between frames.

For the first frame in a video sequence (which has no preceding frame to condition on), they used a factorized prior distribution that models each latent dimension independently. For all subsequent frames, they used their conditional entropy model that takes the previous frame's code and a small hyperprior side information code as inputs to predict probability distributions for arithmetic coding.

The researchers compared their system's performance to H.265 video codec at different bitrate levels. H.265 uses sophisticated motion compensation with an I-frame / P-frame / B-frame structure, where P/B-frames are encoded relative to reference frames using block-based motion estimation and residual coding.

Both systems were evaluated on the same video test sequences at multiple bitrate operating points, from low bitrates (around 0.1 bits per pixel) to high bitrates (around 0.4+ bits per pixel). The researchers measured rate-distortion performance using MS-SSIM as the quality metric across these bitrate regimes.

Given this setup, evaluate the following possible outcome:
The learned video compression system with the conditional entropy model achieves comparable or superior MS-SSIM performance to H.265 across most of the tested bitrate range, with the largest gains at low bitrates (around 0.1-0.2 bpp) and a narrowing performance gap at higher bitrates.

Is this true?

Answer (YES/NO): NO